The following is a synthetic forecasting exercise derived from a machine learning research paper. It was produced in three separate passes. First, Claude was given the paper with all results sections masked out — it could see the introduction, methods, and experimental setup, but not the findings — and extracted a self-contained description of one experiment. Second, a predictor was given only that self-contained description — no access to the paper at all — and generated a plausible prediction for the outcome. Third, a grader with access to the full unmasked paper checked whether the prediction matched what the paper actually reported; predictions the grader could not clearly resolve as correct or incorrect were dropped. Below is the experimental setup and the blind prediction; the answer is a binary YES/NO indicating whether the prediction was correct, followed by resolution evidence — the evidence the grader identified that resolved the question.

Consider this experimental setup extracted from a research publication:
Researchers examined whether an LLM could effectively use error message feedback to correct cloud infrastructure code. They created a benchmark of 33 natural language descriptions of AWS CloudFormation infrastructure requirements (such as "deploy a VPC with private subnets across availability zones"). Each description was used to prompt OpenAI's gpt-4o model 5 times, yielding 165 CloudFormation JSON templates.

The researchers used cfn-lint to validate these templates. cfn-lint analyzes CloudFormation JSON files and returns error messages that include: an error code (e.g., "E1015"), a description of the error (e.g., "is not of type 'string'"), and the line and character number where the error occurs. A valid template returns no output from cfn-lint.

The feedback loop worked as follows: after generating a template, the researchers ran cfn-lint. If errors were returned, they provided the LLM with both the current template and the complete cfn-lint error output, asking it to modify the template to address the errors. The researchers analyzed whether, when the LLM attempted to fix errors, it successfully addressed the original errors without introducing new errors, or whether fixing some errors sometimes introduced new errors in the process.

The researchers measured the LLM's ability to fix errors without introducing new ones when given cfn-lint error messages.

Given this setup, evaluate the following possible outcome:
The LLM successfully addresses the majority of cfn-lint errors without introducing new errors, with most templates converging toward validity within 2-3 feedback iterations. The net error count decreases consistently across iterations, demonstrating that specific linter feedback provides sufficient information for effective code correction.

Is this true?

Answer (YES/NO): NO